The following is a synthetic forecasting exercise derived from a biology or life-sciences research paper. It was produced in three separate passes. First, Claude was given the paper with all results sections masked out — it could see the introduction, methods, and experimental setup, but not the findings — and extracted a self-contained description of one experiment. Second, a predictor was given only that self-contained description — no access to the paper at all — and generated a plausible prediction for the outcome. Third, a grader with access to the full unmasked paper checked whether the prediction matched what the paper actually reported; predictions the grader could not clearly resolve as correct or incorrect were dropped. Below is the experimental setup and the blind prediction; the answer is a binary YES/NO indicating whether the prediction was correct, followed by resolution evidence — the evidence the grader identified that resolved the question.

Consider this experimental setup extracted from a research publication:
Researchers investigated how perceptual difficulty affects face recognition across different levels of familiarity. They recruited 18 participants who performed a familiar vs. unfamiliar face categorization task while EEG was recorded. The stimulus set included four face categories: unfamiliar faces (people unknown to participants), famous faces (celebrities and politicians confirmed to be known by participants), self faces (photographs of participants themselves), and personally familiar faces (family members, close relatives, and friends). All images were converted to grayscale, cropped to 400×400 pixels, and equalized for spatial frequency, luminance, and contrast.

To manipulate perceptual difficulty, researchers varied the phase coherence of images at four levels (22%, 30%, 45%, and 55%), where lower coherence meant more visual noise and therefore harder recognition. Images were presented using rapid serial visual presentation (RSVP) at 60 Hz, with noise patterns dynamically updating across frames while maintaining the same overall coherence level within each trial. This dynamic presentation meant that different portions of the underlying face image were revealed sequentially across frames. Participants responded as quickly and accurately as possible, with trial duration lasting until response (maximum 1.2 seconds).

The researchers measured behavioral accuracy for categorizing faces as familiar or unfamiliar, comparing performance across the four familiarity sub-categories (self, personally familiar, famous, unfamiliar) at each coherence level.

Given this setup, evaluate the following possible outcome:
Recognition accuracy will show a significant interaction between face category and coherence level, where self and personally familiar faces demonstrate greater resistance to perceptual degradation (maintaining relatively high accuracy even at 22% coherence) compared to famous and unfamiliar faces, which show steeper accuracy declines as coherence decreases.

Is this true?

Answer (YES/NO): YES